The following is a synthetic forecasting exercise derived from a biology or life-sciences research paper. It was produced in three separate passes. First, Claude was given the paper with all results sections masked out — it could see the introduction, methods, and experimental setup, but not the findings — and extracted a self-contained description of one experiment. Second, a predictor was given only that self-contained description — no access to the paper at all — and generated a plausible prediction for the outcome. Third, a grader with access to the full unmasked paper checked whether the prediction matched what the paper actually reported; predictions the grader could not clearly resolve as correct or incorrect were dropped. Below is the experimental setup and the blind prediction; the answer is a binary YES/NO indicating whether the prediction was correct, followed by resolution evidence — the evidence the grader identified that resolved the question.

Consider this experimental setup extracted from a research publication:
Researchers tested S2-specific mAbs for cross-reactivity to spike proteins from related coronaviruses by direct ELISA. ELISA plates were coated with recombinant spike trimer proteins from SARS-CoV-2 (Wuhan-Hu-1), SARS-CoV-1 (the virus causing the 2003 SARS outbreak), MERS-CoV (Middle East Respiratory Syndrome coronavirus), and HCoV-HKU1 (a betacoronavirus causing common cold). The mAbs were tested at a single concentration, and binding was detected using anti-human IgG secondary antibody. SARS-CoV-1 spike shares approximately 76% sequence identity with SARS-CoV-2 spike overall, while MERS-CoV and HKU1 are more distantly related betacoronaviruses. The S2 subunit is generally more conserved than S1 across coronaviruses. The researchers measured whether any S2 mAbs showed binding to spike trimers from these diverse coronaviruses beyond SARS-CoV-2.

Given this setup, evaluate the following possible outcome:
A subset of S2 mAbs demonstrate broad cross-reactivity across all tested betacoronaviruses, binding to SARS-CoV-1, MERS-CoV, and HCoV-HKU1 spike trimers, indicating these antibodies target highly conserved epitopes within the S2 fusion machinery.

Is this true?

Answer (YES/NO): YES